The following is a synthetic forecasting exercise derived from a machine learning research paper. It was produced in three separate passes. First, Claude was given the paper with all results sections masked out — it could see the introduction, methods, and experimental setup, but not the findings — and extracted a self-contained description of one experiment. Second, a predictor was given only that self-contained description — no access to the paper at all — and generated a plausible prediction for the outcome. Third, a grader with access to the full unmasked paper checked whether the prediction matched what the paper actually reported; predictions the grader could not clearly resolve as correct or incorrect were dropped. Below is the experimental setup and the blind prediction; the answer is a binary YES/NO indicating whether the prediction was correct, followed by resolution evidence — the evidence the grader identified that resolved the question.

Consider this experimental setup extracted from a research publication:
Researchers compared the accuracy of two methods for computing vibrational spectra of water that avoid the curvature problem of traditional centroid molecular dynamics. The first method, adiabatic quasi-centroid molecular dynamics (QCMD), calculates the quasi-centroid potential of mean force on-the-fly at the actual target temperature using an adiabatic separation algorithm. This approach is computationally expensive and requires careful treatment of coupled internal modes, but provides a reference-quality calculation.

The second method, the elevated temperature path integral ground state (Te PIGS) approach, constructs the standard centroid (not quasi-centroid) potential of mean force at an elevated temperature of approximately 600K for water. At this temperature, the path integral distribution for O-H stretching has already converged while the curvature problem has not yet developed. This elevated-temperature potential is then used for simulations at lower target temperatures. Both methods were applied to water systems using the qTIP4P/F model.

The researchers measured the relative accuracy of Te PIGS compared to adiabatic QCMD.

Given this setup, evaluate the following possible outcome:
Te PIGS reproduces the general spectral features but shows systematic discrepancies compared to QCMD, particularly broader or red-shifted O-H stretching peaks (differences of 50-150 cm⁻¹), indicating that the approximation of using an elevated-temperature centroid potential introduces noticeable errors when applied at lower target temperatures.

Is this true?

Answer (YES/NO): NO